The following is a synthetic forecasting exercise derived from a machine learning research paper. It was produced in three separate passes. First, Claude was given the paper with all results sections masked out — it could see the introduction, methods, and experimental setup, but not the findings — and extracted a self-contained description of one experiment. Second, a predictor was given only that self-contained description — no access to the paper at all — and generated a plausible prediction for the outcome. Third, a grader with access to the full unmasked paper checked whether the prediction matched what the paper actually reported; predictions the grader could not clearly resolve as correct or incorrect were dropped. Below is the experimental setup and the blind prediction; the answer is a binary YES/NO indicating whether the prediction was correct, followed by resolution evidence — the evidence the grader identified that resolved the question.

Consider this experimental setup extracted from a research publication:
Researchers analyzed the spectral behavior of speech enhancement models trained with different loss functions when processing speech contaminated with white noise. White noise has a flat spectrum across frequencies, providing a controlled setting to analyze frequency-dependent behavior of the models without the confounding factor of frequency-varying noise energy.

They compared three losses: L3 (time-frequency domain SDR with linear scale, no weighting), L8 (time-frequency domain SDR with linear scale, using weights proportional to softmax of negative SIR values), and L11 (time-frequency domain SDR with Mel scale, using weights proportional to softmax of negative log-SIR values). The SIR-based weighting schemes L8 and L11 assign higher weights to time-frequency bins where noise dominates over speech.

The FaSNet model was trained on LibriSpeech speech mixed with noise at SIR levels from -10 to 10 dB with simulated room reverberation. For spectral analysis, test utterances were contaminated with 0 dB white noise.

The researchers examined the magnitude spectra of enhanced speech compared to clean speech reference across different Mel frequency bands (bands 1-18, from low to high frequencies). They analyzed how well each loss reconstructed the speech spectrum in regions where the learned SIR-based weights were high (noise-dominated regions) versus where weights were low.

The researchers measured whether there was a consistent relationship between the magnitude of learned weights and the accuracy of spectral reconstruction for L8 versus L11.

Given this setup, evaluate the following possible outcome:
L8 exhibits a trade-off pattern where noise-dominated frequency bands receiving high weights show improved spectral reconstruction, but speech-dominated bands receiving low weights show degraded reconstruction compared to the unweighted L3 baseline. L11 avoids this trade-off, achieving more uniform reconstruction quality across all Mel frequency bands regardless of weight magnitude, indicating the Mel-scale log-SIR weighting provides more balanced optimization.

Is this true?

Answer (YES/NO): NO